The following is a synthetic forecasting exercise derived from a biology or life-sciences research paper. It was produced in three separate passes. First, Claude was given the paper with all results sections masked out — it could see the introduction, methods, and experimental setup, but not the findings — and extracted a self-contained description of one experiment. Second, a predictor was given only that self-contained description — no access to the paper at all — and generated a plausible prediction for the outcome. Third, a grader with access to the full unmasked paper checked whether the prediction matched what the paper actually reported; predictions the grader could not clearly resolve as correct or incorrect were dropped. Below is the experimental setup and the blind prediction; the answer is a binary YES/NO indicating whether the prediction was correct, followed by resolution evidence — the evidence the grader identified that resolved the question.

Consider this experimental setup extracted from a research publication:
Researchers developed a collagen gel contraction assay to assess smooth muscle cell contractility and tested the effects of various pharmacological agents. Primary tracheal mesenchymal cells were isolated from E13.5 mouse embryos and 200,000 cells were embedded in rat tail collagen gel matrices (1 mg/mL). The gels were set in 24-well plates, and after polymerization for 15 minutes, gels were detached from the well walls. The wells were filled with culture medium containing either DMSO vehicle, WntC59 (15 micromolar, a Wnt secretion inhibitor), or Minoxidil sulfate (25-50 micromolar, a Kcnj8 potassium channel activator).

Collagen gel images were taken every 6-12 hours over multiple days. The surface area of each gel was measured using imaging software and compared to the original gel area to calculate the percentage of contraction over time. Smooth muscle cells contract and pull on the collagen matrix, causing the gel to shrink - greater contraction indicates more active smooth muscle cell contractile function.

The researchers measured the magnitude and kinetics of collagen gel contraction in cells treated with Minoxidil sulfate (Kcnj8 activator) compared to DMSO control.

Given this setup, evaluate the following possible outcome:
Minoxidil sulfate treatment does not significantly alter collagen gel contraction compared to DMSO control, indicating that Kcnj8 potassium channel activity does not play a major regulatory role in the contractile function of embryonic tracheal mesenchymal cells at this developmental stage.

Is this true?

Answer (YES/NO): YES